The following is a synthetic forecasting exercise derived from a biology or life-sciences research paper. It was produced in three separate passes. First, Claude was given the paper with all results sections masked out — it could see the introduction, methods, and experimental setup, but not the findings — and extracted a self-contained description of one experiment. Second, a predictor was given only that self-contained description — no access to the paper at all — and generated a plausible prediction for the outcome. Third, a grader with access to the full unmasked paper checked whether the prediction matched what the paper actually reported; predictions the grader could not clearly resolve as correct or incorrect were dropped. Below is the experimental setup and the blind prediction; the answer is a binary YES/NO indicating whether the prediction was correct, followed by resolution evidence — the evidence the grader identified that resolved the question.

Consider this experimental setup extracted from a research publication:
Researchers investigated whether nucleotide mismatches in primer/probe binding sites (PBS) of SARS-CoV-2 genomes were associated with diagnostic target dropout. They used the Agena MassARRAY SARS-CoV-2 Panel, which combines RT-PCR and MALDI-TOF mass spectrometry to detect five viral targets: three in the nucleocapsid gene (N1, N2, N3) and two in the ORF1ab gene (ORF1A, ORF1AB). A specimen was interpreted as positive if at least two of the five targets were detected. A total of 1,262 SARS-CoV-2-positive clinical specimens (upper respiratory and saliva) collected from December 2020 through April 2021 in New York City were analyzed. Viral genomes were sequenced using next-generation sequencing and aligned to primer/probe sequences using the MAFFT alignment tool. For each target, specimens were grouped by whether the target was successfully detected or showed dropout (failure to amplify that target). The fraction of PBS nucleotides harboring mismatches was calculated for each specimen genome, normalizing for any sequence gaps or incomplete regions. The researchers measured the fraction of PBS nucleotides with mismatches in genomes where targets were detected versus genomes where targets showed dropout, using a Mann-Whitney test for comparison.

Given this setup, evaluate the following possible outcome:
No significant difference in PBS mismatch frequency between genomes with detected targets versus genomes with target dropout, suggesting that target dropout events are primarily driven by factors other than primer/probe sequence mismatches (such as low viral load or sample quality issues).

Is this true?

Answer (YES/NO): NO